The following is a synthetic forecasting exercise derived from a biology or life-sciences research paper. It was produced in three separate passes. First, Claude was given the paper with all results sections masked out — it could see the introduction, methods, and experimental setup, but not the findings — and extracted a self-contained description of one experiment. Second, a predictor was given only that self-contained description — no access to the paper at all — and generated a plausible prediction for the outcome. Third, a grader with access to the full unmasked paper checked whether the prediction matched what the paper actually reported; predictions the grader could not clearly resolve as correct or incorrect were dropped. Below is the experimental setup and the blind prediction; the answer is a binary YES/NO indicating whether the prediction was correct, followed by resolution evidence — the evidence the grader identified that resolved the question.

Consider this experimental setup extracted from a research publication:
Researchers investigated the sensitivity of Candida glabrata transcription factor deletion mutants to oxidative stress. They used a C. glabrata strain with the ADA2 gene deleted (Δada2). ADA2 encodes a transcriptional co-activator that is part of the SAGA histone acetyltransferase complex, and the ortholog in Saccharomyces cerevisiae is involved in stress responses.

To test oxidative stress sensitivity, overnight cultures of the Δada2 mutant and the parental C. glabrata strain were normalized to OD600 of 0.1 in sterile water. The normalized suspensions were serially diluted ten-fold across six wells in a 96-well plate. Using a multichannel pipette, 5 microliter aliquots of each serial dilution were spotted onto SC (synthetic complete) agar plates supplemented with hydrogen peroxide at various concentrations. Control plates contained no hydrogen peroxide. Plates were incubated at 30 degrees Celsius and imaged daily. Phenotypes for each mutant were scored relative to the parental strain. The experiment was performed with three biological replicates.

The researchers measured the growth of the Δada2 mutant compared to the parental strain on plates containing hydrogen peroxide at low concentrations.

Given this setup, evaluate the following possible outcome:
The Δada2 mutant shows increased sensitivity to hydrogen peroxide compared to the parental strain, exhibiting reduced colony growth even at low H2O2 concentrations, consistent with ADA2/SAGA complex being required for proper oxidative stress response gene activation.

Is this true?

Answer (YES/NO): YES